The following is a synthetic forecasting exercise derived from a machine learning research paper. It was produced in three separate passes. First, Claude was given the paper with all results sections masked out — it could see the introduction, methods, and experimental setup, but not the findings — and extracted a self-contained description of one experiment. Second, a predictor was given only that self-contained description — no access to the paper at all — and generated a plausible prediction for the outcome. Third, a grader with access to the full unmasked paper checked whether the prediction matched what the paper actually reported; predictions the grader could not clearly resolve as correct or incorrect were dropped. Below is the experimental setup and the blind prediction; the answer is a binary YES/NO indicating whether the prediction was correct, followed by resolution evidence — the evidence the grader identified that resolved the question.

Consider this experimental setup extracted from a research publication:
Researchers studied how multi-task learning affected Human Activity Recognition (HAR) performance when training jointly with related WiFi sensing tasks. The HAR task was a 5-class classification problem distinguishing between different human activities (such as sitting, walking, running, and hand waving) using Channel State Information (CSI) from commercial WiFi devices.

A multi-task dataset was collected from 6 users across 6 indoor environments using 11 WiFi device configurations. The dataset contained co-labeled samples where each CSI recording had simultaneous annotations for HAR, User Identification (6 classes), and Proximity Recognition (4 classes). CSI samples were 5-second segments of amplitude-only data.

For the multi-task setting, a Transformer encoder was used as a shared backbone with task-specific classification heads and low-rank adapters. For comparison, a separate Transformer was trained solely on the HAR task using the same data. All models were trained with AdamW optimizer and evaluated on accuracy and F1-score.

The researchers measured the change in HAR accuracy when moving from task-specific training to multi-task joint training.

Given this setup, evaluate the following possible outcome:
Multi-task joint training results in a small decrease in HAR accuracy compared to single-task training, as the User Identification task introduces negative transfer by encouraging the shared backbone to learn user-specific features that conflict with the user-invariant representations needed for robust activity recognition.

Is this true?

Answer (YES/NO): NO